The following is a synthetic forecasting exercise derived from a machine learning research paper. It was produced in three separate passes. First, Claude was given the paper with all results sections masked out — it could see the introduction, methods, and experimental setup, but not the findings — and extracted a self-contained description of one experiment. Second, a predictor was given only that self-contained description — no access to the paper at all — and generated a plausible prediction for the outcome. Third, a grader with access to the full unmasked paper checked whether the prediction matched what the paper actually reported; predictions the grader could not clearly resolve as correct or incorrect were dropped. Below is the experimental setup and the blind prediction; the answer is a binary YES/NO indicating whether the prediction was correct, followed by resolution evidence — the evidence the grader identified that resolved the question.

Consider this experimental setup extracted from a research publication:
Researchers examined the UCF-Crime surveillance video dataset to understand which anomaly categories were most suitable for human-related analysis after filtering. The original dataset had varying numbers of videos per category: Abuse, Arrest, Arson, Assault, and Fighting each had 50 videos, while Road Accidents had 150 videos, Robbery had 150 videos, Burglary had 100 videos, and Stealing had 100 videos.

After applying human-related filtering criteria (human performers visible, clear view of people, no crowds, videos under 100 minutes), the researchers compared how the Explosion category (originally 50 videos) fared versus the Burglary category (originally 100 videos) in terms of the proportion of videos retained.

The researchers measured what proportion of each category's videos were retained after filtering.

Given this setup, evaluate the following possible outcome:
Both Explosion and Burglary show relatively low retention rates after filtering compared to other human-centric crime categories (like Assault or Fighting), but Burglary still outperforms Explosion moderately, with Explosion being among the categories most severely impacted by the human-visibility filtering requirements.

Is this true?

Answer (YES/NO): NO